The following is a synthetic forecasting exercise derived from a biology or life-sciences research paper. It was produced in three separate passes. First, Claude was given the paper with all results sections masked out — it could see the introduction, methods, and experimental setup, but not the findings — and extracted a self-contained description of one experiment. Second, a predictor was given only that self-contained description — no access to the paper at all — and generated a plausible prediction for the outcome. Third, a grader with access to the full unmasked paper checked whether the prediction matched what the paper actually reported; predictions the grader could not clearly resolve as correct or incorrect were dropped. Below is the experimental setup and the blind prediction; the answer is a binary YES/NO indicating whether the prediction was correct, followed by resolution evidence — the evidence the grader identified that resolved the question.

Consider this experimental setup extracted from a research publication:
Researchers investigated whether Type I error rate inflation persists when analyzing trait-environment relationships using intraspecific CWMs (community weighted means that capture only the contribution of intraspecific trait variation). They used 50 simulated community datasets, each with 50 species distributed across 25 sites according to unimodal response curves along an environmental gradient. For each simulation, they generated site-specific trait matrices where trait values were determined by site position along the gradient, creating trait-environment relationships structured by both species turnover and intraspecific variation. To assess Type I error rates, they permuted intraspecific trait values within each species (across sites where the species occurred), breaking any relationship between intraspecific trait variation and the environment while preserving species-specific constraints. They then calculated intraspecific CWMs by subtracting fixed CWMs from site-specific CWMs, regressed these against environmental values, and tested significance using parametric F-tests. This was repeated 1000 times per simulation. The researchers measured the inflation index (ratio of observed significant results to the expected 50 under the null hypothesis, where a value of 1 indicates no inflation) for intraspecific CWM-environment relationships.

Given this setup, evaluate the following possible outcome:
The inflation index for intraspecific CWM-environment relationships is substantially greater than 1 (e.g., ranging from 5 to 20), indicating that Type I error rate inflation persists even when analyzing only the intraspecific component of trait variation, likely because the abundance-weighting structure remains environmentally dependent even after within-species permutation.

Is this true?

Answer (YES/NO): NO